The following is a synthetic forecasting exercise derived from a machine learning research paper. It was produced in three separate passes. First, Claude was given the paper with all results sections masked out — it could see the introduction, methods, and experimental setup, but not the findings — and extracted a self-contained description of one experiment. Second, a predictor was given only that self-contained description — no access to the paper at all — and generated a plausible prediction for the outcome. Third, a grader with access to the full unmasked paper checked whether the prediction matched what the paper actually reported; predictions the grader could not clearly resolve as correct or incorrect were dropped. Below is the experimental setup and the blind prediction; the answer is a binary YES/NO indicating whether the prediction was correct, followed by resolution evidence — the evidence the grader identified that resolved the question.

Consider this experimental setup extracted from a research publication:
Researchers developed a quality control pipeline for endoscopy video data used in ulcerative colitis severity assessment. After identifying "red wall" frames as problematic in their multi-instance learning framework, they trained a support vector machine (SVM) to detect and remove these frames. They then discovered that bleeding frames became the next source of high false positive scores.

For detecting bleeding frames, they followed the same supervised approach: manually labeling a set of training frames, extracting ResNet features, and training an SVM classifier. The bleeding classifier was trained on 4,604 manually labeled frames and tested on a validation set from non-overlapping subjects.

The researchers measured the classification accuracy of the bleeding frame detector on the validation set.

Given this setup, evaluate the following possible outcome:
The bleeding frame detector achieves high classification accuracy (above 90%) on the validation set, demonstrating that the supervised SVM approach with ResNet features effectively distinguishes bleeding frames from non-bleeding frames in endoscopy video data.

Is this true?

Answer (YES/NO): YES